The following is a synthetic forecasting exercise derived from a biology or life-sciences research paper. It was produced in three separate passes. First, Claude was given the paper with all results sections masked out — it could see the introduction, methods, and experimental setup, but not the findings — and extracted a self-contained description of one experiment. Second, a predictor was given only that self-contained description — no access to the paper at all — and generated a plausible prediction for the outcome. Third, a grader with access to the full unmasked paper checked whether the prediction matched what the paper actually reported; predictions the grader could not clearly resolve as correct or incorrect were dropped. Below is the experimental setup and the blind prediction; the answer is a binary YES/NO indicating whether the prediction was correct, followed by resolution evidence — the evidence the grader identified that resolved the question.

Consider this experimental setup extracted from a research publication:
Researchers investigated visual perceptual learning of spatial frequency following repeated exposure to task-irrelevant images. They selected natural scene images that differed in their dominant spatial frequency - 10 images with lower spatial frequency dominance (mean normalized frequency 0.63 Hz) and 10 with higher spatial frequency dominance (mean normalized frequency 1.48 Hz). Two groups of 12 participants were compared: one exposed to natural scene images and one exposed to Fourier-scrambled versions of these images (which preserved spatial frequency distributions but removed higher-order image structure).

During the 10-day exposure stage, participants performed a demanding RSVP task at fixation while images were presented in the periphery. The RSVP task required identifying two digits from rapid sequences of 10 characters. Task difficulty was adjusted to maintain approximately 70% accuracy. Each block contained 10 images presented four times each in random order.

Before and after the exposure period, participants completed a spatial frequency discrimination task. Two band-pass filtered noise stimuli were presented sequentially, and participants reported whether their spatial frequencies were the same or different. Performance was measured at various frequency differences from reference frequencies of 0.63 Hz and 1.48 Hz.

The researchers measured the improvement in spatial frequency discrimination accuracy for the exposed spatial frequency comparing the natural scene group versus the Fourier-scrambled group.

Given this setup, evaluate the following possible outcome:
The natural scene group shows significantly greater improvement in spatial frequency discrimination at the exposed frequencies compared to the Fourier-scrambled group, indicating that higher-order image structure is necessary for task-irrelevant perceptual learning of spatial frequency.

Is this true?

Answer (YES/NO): YES